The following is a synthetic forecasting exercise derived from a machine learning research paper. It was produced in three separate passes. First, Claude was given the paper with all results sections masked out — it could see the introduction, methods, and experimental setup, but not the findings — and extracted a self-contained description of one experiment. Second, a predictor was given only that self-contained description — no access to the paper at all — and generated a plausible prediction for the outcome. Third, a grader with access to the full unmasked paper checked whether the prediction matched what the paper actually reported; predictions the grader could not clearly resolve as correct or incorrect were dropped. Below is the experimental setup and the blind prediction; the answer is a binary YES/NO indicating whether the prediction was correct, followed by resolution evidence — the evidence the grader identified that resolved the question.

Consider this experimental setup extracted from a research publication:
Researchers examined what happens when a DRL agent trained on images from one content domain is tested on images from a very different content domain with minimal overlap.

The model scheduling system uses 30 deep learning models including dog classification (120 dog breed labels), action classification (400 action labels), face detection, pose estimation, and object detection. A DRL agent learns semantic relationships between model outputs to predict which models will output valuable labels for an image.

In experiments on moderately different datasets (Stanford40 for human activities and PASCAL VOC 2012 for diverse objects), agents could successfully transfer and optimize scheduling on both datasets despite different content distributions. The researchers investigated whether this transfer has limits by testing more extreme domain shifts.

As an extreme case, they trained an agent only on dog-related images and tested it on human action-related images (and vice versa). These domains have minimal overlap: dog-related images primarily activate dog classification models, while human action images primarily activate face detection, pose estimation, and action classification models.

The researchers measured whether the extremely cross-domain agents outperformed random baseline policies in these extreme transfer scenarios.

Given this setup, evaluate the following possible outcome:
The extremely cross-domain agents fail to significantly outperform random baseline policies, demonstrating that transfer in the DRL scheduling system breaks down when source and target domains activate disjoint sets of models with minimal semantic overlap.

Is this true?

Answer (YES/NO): YES